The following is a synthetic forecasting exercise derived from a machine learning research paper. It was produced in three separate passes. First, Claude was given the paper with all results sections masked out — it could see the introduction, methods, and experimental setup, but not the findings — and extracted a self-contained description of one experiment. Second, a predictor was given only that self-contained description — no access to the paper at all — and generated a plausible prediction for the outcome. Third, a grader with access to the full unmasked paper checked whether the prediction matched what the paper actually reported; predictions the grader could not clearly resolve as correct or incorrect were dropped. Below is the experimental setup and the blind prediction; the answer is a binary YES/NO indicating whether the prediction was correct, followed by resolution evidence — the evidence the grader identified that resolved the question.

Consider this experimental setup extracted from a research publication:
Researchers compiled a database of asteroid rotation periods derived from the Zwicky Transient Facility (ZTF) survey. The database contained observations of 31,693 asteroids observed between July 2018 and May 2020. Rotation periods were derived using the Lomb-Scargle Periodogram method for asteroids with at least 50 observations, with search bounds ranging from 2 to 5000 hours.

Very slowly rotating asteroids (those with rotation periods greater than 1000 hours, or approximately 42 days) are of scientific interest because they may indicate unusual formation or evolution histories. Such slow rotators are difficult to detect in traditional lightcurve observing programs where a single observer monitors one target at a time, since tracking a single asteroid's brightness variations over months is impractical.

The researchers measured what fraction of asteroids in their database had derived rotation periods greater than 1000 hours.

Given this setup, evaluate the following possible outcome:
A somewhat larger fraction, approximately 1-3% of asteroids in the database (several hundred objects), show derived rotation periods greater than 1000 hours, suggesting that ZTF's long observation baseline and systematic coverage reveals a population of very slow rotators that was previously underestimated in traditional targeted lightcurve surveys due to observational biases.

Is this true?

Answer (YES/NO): YES